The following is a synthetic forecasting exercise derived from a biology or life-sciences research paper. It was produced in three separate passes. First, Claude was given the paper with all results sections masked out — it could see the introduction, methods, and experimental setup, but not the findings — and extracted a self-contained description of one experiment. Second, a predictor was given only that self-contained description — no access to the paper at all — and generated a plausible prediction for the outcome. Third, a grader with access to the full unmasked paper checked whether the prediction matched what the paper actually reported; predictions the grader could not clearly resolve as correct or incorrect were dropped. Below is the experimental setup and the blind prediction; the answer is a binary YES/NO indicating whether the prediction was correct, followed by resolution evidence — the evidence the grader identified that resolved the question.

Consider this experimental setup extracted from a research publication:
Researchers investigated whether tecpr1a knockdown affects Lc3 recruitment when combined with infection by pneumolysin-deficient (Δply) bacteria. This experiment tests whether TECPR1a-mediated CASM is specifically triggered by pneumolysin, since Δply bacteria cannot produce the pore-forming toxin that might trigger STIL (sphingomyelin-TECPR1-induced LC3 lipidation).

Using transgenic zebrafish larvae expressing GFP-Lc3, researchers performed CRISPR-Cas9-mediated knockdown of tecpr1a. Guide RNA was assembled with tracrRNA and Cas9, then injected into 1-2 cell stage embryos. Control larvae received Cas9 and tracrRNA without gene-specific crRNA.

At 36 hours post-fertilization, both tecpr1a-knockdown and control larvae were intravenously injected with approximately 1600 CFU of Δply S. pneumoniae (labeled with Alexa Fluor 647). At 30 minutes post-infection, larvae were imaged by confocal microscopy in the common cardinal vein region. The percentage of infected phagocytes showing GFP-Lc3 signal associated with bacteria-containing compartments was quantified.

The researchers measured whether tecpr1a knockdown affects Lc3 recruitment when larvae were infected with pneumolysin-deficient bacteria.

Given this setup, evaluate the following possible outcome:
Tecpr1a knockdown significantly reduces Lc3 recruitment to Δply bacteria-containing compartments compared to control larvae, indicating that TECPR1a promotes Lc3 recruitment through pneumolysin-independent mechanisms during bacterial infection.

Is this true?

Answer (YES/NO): NO